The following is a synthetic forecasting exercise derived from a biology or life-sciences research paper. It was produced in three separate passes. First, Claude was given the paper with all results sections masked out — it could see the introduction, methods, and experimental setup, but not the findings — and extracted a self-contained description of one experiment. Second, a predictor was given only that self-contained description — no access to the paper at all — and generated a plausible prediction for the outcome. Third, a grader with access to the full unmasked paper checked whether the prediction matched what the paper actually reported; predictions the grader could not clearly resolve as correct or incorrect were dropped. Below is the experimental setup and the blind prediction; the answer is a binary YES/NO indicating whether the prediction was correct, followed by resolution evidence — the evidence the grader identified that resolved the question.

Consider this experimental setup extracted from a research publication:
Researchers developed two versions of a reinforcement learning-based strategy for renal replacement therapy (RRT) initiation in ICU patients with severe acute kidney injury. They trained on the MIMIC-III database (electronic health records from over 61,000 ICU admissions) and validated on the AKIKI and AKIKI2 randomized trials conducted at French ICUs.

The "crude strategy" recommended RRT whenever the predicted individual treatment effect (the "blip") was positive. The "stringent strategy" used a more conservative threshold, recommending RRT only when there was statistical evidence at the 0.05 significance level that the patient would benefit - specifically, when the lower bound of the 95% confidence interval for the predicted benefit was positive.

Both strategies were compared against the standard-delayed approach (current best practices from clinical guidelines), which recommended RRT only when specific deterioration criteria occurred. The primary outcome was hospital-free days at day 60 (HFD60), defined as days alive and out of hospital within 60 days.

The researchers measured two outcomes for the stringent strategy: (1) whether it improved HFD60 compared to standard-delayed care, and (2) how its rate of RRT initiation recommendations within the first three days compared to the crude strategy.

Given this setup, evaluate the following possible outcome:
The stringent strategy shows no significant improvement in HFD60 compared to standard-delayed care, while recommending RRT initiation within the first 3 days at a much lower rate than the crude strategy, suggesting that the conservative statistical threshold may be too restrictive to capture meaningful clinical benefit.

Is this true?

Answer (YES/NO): NO